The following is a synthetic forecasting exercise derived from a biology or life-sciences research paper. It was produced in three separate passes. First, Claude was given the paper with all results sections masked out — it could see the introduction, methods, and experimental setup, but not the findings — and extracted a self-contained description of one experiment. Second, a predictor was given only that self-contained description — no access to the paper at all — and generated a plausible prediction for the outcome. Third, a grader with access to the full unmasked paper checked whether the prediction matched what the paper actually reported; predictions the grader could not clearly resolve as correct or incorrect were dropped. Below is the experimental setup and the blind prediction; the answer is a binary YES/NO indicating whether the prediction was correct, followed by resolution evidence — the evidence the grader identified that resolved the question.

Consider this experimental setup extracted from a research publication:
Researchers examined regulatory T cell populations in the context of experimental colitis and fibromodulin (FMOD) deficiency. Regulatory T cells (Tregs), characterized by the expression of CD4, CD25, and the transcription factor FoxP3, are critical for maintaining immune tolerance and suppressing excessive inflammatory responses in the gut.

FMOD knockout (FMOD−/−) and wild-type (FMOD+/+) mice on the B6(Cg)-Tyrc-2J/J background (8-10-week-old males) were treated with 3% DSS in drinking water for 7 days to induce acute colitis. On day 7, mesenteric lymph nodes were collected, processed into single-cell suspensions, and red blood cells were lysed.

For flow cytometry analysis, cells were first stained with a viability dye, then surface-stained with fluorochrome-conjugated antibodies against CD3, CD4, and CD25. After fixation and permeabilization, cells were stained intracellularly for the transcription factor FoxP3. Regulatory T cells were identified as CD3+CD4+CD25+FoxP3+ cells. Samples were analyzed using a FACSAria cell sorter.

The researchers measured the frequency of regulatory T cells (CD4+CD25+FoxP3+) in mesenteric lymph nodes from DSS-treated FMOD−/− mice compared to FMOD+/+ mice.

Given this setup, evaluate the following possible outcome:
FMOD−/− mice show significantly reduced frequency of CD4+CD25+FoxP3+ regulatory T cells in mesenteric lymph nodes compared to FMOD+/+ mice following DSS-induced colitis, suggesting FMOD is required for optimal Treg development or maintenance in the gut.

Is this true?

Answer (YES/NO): YES